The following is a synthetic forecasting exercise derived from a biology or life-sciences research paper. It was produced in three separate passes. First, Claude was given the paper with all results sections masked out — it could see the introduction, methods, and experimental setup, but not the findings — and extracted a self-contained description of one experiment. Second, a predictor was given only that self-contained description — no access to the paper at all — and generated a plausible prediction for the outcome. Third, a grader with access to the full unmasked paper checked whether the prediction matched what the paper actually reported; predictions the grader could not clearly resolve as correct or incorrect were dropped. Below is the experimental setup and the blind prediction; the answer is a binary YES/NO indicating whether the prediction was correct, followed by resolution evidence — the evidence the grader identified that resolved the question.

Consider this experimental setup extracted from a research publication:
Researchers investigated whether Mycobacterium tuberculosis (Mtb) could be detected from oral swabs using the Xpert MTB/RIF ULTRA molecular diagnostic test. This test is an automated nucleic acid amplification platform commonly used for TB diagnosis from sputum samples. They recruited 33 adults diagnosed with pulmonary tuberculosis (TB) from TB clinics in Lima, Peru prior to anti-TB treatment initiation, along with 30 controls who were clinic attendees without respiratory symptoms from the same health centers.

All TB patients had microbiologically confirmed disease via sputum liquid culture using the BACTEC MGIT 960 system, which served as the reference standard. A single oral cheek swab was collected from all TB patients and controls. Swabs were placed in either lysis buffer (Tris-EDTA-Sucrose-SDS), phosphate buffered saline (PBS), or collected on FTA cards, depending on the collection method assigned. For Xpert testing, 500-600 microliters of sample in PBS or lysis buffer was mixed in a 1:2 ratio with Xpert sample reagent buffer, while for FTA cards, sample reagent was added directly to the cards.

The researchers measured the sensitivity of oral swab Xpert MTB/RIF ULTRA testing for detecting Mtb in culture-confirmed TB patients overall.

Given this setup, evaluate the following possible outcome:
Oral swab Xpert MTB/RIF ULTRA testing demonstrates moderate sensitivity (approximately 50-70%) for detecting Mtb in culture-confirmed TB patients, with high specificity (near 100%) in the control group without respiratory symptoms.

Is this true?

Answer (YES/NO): NO